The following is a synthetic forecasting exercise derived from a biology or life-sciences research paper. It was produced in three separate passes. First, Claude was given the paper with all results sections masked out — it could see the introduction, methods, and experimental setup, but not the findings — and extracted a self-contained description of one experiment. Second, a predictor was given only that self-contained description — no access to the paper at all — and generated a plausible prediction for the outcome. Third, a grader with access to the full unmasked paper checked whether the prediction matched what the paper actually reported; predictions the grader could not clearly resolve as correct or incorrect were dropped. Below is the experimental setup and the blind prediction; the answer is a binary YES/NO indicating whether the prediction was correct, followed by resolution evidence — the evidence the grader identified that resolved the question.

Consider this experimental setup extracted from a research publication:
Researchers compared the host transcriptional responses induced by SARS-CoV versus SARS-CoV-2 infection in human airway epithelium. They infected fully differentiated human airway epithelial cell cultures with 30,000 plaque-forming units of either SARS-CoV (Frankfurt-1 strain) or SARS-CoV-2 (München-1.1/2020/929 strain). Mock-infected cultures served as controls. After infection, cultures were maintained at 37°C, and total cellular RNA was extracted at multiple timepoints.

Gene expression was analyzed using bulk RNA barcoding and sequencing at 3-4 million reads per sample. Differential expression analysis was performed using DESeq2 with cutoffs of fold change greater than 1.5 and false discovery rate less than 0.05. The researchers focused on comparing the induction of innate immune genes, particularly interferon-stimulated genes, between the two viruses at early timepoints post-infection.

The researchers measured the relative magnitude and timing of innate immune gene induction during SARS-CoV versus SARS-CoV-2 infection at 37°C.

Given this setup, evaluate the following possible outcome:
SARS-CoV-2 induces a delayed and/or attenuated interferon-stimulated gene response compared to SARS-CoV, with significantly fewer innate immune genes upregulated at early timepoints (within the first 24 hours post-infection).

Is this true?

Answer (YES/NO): NO